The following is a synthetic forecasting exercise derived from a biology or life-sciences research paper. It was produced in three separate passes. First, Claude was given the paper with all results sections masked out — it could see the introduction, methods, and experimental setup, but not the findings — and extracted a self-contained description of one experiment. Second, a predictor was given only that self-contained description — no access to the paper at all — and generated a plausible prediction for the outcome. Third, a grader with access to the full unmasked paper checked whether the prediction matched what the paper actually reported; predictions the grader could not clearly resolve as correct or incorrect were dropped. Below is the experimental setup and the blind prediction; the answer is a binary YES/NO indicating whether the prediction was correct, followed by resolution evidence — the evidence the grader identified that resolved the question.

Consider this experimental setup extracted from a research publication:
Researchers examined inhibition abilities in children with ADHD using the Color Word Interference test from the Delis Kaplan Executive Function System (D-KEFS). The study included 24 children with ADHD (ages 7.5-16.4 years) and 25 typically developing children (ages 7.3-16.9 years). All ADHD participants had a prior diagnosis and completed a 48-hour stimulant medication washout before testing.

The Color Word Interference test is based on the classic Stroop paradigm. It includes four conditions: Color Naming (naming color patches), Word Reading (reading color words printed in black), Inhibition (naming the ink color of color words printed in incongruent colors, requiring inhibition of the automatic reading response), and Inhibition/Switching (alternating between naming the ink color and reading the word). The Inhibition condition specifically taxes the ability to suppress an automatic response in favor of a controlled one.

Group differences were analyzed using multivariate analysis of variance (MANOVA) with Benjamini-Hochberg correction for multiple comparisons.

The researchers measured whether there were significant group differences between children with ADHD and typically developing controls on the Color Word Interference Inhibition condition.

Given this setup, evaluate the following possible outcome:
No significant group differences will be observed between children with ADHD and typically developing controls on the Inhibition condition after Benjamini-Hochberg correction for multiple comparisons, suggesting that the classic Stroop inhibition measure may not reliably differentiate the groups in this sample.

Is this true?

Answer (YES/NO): YES